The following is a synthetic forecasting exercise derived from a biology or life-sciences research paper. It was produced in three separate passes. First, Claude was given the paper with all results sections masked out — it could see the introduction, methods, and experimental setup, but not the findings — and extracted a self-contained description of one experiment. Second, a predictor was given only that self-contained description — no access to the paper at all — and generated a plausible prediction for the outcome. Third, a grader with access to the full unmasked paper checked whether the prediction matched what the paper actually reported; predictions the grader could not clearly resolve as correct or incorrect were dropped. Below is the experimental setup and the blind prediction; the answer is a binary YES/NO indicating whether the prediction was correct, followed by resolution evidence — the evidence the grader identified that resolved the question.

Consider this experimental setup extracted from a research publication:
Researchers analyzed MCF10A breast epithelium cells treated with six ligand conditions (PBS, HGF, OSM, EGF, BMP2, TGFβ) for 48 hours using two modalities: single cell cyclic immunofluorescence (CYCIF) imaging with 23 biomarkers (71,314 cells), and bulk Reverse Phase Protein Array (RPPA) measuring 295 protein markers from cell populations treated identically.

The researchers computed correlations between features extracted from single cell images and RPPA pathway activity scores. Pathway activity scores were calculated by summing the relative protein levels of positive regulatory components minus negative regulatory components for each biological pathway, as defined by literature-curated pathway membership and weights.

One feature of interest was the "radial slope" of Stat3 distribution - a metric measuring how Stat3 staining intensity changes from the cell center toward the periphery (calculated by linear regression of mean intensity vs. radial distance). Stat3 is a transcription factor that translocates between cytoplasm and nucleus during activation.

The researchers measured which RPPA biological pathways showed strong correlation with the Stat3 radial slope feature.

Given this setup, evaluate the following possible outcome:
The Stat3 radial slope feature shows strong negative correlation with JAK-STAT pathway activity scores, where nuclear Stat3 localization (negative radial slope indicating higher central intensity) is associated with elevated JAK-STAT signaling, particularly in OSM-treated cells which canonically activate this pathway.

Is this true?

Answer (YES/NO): NO